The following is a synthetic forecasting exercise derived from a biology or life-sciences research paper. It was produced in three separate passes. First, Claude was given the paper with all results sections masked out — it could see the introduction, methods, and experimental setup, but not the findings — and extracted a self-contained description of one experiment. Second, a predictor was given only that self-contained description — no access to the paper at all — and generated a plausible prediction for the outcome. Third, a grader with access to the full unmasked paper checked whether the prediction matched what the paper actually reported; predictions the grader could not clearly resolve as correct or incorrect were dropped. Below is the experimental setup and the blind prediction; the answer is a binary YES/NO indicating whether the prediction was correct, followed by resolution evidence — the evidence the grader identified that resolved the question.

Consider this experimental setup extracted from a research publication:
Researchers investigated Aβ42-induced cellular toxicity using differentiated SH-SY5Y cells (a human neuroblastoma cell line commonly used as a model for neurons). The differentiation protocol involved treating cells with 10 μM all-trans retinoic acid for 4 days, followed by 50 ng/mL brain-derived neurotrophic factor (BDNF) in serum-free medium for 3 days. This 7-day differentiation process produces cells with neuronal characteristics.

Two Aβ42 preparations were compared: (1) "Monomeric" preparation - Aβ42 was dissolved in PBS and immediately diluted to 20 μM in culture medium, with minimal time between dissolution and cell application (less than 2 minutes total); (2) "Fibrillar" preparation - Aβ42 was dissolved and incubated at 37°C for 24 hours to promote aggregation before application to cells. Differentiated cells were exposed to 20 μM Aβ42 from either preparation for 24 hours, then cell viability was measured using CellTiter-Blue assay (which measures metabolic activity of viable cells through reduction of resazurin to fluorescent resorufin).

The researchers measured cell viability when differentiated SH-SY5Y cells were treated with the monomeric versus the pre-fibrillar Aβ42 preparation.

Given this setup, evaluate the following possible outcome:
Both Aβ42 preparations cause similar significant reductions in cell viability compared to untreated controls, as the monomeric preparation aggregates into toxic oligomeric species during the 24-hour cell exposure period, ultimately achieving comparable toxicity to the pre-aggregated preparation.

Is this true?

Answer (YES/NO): NO